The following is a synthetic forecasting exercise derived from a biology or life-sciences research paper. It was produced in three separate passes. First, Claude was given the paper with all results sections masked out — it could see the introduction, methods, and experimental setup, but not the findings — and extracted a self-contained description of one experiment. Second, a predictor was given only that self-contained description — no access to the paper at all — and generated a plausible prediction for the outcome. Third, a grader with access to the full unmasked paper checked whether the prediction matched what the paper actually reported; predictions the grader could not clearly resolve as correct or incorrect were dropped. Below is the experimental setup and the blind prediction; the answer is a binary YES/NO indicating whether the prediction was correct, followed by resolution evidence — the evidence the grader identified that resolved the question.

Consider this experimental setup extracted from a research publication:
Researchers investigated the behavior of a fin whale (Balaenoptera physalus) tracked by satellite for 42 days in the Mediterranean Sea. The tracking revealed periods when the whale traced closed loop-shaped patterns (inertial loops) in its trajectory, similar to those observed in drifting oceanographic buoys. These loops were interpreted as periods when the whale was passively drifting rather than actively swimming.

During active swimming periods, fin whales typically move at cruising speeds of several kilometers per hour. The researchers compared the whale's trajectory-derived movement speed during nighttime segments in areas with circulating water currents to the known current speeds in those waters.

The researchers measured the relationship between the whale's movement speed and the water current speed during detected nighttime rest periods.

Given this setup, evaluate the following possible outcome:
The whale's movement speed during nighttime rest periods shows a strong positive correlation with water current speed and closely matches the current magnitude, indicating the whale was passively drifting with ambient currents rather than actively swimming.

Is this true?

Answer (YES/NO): YES